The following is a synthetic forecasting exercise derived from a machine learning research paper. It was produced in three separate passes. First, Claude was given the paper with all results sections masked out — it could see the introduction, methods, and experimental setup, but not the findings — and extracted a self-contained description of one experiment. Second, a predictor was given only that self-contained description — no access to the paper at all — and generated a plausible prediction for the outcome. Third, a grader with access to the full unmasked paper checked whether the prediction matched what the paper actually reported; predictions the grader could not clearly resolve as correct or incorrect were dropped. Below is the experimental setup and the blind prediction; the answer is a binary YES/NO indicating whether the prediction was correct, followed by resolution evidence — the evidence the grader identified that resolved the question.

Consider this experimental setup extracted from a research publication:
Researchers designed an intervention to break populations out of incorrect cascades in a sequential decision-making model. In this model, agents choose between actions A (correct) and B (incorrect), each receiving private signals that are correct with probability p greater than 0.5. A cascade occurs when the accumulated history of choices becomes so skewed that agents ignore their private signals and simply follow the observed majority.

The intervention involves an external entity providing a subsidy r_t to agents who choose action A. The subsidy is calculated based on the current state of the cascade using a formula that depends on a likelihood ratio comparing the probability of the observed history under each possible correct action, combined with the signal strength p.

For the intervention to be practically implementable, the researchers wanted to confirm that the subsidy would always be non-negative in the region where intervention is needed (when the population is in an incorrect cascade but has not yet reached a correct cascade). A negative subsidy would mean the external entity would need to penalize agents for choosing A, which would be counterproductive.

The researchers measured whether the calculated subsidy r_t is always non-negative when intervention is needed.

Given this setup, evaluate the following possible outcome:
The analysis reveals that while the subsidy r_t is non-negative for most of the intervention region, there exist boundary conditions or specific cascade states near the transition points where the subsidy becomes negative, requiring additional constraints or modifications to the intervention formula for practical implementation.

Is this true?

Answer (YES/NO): NO